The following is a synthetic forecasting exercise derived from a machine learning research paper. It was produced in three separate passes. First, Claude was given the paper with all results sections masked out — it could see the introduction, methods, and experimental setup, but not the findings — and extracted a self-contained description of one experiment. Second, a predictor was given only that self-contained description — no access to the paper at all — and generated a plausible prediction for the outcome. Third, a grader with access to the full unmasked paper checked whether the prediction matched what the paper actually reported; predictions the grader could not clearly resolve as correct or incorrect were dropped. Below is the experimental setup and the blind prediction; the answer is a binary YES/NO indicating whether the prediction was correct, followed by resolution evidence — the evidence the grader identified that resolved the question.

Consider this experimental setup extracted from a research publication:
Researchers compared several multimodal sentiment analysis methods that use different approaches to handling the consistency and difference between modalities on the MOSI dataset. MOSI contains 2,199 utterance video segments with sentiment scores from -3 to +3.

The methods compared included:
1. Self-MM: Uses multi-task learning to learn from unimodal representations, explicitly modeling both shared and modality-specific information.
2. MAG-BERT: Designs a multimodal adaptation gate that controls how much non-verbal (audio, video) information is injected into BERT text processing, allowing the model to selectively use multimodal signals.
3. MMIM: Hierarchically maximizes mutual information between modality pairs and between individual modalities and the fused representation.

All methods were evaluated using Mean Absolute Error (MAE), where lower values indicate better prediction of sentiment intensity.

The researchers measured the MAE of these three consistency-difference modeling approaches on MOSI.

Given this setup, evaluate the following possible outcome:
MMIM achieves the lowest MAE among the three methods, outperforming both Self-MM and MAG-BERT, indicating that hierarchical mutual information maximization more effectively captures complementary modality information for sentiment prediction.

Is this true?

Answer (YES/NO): YES